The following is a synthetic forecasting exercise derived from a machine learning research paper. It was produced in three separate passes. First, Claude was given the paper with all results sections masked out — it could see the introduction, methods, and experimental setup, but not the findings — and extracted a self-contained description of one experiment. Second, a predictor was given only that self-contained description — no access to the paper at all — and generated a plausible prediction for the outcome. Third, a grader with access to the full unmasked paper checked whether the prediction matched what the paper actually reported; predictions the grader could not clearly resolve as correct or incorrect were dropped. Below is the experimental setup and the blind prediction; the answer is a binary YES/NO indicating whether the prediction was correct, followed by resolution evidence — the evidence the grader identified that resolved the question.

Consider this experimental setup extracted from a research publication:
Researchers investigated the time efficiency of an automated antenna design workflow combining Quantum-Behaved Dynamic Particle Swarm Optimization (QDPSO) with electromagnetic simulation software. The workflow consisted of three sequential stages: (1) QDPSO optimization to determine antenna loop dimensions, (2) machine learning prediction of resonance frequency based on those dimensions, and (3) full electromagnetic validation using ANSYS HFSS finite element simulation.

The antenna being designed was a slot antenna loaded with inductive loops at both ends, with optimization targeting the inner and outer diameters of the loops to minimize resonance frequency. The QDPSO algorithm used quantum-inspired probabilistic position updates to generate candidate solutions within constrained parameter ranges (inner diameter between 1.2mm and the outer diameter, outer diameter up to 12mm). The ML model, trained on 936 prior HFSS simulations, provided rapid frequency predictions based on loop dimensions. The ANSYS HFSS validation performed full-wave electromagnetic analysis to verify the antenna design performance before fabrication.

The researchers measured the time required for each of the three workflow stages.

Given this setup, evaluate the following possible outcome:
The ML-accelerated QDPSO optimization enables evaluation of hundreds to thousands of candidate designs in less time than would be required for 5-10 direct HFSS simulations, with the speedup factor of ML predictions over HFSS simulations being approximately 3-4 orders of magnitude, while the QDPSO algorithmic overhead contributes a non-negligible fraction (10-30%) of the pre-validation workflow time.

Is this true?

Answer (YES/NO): NO